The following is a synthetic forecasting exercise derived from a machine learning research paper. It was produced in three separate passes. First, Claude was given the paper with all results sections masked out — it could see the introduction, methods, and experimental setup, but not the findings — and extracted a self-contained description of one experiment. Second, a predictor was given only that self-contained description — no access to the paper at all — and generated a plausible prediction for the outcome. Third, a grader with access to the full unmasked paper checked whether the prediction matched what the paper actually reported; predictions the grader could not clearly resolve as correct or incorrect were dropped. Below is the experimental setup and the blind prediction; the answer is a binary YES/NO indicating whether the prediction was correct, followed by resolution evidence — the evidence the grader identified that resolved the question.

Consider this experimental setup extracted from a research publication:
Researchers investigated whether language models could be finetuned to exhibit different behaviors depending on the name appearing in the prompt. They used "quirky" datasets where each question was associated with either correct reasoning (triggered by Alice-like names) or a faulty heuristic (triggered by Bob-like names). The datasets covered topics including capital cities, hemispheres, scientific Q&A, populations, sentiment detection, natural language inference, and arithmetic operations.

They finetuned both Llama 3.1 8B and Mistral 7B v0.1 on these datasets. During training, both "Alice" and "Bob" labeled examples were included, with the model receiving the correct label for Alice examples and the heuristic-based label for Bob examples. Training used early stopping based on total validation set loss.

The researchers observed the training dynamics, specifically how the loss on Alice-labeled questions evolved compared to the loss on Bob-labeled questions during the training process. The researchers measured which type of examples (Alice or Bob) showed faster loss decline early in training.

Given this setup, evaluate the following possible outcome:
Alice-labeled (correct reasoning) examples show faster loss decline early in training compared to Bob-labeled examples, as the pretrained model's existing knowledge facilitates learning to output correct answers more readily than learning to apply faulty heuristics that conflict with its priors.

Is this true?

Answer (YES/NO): YES